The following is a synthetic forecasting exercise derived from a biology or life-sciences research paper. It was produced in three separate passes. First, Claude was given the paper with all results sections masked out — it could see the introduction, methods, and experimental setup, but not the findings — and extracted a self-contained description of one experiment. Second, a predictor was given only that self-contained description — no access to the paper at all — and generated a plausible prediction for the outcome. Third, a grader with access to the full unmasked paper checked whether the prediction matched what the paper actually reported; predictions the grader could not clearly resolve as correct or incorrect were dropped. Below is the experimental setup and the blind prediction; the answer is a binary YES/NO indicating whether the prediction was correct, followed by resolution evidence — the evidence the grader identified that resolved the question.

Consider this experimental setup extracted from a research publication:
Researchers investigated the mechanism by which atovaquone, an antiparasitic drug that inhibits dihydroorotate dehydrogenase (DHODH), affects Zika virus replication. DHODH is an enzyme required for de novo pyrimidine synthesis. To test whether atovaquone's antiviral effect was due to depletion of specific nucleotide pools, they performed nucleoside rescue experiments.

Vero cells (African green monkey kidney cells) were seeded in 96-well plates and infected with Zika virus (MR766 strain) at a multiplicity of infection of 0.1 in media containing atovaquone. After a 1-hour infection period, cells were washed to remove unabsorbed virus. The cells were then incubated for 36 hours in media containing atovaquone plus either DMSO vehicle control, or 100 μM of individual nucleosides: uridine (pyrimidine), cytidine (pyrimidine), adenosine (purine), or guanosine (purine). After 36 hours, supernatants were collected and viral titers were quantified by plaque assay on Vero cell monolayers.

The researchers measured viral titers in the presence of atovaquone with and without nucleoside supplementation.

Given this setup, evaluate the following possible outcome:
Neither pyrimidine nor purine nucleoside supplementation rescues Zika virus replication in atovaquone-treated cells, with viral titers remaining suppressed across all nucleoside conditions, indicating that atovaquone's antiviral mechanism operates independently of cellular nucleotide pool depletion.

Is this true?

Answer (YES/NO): NO